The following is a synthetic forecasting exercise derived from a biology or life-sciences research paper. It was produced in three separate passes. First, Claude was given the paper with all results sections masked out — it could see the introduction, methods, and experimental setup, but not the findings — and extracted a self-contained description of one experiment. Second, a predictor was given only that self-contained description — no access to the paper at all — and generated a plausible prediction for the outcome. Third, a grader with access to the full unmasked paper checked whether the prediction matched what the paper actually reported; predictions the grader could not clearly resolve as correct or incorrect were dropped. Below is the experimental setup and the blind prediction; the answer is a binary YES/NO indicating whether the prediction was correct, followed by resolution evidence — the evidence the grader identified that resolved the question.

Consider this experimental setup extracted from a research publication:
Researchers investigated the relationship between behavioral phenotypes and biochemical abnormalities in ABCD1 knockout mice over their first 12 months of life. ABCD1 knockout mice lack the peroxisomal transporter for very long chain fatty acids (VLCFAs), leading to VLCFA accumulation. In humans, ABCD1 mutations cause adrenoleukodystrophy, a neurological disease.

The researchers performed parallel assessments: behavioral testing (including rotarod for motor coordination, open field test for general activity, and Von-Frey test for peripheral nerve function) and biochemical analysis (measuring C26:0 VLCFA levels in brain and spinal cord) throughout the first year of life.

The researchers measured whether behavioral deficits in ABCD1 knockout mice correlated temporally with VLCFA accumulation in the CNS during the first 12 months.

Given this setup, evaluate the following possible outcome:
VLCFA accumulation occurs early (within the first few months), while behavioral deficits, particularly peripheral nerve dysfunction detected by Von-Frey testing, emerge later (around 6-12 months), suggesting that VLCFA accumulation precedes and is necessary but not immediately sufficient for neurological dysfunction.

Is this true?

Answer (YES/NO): NO